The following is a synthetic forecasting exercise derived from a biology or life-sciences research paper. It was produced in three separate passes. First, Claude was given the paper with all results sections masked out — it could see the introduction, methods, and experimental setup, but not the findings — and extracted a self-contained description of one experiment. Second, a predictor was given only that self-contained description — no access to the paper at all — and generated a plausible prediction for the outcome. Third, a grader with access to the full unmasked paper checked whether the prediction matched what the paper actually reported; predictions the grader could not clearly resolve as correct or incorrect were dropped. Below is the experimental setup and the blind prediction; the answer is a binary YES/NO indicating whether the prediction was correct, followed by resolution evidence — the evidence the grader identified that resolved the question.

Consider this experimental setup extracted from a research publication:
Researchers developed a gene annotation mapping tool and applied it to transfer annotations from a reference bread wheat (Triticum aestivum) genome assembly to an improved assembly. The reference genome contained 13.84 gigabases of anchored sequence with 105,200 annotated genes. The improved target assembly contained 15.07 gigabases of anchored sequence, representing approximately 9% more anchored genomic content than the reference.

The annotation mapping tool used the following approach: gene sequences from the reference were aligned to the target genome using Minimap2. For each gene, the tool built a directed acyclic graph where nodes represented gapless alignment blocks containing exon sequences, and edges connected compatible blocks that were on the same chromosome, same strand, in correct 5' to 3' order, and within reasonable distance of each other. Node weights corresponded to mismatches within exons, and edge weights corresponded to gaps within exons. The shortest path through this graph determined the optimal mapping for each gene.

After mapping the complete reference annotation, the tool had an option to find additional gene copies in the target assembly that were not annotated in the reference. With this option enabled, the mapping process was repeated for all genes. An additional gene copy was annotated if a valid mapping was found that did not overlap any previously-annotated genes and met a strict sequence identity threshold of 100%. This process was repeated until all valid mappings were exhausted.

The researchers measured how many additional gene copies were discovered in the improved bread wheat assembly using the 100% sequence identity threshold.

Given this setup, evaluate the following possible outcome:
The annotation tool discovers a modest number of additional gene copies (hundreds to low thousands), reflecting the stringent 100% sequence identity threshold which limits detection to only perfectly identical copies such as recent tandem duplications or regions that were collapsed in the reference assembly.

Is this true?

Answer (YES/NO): NO